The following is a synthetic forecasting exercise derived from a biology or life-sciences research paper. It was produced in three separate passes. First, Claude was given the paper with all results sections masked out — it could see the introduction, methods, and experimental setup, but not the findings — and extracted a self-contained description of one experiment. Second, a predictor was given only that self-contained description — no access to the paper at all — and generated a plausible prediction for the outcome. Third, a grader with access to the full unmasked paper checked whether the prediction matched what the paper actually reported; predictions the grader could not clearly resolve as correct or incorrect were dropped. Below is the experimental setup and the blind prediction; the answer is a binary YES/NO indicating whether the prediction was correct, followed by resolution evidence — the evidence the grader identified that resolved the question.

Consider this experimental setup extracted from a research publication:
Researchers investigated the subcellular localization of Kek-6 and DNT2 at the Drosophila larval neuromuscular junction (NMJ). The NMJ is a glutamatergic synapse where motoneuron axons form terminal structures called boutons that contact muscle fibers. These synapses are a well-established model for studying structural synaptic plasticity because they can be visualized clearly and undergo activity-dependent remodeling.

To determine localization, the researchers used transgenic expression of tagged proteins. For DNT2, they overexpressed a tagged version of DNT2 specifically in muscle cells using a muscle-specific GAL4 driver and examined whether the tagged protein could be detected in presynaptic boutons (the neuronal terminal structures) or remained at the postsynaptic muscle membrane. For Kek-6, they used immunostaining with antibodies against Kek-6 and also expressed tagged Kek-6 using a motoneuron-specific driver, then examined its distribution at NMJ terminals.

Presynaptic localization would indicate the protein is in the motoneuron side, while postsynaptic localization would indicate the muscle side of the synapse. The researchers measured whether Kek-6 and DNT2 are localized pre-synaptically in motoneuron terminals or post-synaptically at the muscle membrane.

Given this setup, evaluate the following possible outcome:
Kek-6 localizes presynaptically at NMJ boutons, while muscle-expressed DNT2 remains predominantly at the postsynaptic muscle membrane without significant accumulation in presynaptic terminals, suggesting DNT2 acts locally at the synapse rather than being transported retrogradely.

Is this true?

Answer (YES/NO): NO